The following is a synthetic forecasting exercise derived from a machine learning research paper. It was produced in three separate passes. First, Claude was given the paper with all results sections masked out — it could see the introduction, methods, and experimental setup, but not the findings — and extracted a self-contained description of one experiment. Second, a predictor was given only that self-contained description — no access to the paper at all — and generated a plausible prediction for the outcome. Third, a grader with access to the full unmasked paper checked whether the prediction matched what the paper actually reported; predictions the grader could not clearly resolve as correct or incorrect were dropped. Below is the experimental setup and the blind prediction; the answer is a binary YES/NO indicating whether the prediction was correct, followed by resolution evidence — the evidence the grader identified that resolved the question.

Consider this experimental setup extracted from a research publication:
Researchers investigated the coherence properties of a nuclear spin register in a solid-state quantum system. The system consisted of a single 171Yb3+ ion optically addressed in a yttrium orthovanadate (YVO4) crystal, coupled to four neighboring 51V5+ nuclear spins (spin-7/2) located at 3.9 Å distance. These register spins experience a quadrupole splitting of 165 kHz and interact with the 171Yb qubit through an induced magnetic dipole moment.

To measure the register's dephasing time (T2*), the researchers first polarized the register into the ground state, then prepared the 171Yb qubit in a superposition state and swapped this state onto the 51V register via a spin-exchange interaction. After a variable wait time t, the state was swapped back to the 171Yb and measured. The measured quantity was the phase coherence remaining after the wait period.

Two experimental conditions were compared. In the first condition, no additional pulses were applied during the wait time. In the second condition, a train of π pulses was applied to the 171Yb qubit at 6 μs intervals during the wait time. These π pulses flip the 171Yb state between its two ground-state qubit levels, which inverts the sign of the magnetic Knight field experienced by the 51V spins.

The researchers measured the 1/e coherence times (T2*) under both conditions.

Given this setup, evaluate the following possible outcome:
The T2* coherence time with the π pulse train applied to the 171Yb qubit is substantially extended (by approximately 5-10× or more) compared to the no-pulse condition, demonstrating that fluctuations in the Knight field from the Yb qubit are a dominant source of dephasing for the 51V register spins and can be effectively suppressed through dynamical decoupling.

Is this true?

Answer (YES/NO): NO